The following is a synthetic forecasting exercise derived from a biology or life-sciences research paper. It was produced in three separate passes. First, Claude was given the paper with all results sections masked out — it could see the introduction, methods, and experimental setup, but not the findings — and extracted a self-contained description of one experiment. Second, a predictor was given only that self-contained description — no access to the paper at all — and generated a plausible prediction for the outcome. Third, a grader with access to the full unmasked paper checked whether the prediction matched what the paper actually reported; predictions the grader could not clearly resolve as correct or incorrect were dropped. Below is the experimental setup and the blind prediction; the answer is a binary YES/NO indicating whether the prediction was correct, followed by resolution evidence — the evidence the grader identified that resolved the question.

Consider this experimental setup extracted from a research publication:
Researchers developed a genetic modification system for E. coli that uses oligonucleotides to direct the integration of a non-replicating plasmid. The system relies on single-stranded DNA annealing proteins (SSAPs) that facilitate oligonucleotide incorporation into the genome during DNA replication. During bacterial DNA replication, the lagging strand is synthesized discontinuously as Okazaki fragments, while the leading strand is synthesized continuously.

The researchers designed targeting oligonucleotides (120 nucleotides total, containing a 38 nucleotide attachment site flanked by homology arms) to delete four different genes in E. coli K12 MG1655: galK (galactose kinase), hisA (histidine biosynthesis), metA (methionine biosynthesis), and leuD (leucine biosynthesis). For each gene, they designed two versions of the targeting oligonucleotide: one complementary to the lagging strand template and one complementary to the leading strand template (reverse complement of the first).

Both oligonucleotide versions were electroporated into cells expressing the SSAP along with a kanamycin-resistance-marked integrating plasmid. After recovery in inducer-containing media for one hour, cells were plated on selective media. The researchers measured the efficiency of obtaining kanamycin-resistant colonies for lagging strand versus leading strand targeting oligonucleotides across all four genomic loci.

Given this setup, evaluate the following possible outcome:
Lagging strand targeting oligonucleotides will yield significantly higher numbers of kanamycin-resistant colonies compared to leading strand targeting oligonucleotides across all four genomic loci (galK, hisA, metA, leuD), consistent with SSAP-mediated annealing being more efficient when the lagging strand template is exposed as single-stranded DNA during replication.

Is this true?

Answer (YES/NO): YES